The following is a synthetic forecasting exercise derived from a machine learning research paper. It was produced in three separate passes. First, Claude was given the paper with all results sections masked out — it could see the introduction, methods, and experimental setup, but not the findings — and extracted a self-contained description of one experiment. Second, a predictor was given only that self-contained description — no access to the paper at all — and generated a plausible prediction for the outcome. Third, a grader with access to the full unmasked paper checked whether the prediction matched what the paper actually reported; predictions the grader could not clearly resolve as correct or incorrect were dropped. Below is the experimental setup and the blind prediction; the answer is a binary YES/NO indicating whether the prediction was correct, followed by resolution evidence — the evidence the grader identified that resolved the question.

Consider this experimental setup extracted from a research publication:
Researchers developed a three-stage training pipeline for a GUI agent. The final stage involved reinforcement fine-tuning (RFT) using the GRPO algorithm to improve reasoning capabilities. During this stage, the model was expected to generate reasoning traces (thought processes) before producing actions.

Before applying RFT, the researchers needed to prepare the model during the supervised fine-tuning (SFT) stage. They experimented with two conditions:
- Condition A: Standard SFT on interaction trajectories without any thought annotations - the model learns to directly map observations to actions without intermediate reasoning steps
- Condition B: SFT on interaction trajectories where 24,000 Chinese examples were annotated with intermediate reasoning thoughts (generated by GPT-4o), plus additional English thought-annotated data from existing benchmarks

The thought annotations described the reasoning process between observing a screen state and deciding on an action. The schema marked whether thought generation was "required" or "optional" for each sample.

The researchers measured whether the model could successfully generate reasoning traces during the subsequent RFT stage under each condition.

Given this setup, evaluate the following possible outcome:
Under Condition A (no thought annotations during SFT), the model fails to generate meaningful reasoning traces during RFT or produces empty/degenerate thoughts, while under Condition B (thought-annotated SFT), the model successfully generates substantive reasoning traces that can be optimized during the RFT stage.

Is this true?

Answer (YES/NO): YES